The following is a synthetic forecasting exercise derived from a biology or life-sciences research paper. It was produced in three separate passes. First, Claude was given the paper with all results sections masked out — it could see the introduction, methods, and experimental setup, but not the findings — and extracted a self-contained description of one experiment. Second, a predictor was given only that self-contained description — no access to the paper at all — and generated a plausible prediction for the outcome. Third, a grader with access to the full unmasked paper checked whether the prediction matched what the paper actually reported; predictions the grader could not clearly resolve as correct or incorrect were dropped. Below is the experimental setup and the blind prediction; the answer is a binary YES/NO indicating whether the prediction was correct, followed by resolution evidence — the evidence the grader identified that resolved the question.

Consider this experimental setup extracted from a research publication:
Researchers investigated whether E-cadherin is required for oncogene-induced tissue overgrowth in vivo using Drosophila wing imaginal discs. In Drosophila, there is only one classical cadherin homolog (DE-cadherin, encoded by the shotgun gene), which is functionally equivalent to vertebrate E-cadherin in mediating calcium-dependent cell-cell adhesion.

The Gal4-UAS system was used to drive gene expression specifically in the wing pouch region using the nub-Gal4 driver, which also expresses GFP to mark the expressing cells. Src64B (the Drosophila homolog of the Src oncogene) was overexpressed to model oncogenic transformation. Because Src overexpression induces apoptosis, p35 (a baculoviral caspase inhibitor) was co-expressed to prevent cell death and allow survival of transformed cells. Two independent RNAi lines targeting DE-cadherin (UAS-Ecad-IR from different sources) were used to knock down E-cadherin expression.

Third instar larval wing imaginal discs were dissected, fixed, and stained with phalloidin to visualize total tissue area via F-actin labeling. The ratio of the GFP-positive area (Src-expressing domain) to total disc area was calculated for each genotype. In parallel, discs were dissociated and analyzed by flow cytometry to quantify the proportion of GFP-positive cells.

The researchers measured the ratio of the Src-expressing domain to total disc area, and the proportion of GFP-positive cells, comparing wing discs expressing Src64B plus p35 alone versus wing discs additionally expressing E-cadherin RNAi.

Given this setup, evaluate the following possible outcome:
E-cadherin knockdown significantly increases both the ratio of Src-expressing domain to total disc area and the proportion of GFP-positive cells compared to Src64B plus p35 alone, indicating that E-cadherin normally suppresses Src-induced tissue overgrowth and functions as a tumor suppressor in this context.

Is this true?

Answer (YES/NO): NO